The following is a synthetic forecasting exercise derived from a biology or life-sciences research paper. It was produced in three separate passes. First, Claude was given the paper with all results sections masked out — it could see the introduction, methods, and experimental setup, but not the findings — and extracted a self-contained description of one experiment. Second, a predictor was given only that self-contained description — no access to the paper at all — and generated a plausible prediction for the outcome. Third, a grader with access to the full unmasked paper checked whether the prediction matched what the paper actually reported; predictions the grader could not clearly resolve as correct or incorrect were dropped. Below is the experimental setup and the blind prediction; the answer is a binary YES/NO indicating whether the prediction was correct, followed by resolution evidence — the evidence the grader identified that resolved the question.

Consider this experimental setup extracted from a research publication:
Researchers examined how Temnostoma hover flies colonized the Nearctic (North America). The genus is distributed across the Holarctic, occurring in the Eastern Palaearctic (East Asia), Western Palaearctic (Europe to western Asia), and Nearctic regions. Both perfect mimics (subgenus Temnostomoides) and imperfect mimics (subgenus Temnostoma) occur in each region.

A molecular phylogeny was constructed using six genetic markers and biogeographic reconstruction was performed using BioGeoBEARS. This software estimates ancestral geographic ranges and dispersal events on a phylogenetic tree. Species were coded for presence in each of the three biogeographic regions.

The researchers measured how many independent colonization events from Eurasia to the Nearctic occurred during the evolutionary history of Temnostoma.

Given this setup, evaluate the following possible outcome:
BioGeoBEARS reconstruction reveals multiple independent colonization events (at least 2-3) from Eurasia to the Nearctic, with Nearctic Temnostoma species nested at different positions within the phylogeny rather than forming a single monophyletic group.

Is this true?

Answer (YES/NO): NO